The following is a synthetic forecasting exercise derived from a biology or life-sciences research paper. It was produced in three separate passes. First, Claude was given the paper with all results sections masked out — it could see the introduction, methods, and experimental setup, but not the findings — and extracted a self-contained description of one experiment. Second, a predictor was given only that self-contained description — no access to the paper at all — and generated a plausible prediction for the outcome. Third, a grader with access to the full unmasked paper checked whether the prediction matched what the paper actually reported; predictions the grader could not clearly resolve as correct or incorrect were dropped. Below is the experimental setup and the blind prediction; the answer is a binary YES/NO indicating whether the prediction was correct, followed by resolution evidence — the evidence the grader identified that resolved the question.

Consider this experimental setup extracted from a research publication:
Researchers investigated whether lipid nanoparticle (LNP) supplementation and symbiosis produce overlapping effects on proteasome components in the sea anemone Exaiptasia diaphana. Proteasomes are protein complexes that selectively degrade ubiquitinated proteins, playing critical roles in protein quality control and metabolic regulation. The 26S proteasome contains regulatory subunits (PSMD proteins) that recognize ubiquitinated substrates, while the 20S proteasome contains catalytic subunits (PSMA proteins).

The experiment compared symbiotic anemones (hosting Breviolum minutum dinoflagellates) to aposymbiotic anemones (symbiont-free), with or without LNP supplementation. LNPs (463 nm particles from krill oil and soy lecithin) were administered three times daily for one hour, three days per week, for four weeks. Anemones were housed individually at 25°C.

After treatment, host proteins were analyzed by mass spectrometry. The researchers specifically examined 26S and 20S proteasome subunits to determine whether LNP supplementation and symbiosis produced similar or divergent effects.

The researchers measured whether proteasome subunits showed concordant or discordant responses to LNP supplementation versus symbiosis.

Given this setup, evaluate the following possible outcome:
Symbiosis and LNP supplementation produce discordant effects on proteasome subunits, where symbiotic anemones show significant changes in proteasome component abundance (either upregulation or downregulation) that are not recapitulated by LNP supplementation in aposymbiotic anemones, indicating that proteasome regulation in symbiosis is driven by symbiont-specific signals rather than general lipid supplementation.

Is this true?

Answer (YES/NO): NO